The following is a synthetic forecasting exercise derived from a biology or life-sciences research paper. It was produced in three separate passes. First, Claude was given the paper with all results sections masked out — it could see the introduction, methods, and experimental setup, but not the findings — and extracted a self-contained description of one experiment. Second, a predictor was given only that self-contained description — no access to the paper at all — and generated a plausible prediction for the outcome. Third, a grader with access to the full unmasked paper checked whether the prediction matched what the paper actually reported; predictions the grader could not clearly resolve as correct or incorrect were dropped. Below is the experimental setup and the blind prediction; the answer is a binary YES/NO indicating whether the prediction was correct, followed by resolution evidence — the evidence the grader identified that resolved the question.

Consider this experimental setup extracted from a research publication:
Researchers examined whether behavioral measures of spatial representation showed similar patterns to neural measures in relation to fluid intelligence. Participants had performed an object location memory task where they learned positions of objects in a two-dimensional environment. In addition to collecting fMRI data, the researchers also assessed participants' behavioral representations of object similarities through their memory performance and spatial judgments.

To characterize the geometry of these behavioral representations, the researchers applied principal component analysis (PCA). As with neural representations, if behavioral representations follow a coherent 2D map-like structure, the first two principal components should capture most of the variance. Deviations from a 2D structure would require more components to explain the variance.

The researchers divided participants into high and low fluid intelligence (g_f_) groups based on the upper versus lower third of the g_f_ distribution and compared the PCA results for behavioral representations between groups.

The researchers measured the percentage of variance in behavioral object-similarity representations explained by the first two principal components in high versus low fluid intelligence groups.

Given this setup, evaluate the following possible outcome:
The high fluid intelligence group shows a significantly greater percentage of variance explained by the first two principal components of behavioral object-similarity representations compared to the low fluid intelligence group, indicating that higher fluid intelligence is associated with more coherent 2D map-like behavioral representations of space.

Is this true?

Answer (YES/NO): YES